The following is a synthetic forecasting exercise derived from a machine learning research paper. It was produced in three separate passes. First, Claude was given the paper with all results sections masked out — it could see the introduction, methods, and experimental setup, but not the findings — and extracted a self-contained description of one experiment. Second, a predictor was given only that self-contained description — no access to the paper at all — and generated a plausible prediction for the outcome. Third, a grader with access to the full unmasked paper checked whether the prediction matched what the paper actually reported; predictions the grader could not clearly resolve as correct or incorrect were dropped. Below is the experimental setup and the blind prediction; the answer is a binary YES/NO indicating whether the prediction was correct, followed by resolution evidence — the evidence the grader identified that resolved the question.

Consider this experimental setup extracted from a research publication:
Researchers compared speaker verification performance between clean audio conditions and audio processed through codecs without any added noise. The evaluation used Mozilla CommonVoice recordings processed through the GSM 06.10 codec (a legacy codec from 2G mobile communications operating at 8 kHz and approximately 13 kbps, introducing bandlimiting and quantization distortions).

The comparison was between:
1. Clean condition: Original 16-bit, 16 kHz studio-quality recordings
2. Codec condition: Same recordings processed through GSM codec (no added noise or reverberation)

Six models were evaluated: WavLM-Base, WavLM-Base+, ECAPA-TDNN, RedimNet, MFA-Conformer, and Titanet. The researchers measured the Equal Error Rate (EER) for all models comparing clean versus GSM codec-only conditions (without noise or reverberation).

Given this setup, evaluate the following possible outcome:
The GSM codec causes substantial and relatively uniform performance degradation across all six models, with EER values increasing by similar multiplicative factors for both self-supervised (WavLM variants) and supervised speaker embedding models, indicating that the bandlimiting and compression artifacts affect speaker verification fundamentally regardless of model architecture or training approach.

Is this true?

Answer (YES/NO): NO